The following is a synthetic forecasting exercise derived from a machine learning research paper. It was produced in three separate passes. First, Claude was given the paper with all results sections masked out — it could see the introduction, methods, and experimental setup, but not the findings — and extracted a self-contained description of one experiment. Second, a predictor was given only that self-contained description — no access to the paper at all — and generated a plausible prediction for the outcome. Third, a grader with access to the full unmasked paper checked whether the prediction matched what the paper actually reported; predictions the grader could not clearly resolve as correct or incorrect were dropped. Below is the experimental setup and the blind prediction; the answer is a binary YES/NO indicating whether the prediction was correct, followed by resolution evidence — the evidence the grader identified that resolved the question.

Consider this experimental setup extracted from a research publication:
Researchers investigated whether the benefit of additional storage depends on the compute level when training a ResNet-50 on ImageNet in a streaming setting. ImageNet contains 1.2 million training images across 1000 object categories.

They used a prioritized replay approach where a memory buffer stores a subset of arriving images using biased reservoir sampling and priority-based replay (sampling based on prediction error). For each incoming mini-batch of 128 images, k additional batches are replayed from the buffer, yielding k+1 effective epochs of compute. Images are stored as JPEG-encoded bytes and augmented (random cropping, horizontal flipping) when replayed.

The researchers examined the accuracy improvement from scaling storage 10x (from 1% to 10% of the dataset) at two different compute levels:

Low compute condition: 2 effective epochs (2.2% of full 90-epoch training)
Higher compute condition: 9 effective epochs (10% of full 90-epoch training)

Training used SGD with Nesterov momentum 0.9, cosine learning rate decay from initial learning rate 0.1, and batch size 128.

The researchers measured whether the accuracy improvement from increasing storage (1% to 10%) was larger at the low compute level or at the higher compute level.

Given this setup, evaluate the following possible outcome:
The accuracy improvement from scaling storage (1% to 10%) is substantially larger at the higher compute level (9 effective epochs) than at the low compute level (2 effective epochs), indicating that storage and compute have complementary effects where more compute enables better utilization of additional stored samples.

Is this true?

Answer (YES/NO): YES